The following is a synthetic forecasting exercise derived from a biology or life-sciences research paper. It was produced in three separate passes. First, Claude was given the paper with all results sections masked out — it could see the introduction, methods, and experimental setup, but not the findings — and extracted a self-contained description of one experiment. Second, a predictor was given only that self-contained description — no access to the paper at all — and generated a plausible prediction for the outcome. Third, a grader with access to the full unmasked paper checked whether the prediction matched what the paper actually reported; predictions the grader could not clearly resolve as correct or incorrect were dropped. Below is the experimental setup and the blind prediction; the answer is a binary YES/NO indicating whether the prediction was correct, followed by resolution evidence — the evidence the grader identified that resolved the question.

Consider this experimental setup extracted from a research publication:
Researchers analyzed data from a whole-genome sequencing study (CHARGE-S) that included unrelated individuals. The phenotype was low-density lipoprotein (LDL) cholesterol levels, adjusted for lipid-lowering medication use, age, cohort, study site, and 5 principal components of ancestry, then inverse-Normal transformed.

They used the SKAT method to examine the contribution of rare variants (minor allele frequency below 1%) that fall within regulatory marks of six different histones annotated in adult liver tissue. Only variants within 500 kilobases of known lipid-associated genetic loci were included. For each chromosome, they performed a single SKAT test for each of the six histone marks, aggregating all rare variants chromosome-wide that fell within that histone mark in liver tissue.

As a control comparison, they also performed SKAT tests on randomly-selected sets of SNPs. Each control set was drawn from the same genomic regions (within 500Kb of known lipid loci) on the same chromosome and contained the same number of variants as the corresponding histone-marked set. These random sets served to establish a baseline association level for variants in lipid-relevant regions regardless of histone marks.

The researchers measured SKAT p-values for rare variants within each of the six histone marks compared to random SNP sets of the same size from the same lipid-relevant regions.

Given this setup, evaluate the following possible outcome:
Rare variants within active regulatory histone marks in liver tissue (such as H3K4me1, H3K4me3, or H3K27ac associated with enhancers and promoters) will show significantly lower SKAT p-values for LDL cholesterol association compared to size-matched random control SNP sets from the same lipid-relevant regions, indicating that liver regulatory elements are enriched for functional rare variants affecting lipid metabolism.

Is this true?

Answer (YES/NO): YES